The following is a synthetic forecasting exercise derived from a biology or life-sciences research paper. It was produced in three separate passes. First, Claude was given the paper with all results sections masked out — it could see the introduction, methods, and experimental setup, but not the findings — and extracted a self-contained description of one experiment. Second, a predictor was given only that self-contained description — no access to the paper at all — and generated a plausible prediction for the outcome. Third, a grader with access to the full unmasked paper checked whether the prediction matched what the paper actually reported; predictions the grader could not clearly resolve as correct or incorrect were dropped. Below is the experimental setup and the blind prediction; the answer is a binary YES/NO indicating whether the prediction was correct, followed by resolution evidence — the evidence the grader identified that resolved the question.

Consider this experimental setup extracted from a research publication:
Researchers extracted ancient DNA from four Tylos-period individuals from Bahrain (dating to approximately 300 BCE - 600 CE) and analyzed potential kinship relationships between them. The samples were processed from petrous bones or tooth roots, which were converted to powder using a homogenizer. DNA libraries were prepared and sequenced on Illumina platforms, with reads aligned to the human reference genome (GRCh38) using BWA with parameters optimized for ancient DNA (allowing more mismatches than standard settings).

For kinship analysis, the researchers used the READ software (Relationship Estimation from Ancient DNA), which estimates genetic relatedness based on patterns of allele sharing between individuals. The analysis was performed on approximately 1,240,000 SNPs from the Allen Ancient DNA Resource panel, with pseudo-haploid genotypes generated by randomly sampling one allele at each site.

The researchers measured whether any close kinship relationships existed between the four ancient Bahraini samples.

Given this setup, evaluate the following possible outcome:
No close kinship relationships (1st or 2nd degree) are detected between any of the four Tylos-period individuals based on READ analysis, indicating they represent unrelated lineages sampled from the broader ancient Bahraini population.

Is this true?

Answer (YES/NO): YES